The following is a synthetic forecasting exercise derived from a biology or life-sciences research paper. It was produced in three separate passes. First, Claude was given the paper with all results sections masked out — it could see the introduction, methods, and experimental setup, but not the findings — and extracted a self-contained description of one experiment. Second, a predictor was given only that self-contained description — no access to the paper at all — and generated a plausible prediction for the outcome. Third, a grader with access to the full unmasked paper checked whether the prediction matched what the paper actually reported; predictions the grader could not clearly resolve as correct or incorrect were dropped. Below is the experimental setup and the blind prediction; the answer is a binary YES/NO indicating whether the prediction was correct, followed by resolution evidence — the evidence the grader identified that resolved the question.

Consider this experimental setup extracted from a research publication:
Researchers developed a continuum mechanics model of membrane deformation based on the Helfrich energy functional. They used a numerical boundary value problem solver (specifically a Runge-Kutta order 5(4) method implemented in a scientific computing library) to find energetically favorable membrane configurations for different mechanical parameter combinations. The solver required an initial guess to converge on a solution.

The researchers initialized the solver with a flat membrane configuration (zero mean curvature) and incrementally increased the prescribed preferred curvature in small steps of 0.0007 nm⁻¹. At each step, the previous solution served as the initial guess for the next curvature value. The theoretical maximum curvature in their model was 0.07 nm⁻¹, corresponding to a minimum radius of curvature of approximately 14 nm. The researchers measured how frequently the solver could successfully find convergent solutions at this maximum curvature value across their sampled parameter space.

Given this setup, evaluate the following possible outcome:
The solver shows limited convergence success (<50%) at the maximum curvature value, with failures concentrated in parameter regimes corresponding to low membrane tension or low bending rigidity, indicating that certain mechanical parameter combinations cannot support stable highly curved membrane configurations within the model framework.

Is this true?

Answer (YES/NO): NO